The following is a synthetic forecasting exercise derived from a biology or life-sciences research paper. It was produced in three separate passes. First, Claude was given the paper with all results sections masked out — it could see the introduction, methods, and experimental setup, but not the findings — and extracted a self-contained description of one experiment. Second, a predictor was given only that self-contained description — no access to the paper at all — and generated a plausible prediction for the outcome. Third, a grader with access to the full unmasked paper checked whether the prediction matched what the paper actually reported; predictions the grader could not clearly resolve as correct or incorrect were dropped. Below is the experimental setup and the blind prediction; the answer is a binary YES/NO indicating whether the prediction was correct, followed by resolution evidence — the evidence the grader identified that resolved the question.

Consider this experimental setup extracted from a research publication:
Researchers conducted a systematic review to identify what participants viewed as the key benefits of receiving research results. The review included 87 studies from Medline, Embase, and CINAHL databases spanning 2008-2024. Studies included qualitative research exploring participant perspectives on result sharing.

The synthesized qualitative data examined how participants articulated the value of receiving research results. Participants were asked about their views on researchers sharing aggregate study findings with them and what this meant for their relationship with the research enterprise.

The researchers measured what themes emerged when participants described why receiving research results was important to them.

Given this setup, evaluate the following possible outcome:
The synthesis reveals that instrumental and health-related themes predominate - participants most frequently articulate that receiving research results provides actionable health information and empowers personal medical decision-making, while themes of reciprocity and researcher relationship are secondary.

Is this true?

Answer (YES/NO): NO